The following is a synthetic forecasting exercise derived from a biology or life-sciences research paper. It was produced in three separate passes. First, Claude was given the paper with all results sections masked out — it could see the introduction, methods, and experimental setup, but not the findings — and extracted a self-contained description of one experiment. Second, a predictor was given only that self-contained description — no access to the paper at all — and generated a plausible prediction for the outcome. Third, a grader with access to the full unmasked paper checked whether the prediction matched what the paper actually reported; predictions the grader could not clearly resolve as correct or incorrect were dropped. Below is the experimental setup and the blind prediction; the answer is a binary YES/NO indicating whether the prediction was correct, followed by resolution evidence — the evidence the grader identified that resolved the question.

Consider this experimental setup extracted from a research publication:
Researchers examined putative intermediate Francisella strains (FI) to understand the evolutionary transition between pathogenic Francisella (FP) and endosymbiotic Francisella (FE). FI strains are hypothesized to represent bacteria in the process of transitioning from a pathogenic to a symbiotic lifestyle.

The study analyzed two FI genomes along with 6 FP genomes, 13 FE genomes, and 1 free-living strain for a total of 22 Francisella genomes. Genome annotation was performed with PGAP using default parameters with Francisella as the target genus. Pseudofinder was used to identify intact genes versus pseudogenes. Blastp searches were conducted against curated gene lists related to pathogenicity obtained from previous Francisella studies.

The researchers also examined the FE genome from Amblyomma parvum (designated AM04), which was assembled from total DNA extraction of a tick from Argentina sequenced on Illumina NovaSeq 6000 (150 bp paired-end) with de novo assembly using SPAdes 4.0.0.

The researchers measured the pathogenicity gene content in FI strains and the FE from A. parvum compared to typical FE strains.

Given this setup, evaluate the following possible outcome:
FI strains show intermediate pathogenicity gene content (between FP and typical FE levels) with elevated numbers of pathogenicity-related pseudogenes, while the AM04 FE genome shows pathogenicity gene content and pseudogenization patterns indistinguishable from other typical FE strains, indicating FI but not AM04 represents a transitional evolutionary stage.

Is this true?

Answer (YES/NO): NO